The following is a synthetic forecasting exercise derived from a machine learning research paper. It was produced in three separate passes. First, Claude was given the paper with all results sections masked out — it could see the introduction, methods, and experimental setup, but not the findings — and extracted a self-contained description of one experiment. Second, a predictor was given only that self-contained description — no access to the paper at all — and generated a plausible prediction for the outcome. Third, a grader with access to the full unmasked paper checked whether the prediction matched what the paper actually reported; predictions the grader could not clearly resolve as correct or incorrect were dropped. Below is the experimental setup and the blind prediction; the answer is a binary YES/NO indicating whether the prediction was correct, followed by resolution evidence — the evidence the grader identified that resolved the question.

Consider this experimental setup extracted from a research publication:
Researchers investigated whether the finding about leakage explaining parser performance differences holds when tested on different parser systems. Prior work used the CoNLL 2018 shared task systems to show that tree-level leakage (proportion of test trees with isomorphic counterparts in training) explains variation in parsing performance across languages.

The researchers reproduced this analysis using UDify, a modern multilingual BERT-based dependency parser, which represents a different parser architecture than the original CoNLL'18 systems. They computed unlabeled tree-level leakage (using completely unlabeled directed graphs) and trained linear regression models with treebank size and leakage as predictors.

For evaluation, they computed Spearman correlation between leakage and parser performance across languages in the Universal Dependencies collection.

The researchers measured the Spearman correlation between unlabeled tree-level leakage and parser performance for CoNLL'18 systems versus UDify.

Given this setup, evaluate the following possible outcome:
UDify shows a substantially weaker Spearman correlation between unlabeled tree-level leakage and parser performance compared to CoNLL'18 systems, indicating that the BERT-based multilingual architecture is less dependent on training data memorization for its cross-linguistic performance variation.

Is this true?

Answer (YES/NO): NO